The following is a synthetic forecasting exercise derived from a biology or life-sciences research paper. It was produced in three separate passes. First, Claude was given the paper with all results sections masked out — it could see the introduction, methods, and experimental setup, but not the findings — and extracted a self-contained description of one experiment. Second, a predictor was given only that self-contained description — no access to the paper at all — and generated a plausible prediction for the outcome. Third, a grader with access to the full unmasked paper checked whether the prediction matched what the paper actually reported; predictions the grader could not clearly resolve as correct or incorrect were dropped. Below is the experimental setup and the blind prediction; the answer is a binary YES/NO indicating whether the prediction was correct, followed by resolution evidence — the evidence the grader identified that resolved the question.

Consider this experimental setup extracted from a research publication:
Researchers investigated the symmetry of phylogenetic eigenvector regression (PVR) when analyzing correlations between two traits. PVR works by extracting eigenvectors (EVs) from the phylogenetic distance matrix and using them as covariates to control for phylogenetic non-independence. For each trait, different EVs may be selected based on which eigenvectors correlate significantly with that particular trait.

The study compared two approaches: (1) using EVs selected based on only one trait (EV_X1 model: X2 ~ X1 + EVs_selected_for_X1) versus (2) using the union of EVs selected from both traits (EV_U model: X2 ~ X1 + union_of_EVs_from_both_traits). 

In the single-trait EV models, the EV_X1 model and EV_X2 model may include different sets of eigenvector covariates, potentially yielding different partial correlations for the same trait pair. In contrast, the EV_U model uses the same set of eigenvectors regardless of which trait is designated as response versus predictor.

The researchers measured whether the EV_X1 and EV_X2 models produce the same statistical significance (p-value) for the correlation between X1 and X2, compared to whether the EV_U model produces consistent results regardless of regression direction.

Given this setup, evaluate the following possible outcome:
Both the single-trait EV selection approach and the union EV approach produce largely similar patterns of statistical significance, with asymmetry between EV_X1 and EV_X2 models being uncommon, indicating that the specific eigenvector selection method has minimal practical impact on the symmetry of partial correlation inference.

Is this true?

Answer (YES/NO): NO